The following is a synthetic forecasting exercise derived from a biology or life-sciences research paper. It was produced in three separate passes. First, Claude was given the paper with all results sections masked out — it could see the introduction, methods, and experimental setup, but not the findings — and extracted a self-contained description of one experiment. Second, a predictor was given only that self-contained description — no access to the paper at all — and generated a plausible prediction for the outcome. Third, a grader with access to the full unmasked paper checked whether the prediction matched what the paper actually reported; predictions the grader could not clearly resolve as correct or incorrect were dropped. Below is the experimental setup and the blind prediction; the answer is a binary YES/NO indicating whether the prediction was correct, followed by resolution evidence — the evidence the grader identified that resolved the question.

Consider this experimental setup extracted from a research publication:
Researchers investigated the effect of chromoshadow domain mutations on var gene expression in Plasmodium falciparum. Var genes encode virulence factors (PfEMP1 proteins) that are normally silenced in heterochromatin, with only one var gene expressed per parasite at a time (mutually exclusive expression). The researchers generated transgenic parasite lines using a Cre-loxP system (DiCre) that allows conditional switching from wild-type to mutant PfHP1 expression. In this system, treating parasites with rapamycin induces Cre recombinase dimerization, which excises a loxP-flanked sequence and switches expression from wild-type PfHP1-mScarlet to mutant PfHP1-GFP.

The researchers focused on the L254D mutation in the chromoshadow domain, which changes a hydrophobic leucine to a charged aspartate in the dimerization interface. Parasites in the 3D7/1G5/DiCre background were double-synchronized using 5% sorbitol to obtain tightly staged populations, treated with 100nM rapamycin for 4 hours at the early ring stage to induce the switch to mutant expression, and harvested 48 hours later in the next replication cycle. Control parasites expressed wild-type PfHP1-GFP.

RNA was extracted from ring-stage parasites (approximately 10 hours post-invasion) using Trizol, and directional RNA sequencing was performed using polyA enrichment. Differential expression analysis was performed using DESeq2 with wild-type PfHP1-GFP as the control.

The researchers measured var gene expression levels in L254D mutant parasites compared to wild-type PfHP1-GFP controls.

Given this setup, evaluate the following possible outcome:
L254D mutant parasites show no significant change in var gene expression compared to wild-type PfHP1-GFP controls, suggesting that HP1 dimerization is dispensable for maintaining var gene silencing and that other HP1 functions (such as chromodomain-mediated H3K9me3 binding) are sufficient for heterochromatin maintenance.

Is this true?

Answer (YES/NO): NO